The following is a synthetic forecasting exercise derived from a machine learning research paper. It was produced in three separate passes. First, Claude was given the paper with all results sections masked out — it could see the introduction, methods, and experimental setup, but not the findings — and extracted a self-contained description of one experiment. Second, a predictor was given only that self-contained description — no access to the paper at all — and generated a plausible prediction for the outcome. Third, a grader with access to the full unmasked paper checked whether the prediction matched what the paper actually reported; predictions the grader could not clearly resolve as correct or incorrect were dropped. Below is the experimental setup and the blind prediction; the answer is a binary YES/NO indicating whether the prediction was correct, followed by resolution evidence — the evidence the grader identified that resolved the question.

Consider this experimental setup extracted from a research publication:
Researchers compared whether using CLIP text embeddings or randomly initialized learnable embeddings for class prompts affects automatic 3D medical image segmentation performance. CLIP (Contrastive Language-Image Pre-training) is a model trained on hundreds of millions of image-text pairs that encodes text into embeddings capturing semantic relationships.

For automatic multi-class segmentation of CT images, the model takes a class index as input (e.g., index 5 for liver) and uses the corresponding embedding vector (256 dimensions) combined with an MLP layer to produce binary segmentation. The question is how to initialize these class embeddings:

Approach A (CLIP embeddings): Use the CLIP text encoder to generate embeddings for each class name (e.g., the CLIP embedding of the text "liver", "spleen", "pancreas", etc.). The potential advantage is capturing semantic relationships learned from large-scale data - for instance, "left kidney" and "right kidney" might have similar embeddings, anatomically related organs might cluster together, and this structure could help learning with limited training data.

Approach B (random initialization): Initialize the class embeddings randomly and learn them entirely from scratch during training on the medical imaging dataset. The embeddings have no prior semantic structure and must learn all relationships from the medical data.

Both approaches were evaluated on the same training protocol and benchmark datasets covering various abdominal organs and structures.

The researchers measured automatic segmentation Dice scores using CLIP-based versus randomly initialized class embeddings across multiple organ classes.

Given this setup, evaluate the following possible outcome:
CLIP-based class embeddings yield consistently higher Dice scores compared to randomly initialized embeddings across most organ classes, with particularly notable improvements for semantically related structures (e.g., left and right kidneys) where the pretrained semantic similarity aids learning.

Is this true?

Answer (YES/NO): NO